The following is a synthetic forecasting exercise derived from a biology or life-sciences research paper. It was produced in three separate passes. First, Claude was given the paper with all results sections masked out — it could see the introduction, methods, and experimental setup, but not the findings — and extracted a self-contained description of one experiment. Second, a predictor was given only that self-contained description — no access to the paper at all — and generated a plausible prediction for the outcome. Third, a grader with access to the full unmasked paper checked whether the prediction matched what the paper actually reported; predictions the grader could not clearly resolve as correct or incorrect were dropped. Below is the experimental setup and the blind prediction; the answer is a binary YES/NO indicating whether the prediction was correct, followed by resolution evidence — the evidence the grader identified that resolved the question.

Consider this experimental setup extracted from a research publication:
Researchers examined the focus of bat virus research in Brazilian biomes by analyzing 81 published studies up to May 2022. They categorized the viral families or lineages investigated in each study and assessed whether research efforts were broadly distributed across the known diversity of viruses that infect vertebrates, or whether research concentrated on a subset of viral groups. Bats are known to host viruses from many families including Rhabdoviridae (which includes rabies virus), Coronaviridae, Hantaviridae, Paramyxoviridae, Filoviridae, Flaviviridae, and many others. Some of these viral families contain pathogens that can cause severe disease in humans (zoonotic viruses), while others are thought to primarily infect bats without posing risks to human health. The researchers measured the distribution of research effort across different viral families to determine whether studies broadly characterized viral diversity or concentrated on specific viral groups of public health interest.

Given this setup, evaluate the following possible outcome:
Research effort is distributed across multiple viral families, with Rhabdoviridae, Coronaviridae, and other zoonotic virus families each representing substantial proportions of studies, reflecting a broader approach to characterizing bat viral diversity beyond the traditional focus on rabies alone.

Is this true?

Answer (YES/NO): NO